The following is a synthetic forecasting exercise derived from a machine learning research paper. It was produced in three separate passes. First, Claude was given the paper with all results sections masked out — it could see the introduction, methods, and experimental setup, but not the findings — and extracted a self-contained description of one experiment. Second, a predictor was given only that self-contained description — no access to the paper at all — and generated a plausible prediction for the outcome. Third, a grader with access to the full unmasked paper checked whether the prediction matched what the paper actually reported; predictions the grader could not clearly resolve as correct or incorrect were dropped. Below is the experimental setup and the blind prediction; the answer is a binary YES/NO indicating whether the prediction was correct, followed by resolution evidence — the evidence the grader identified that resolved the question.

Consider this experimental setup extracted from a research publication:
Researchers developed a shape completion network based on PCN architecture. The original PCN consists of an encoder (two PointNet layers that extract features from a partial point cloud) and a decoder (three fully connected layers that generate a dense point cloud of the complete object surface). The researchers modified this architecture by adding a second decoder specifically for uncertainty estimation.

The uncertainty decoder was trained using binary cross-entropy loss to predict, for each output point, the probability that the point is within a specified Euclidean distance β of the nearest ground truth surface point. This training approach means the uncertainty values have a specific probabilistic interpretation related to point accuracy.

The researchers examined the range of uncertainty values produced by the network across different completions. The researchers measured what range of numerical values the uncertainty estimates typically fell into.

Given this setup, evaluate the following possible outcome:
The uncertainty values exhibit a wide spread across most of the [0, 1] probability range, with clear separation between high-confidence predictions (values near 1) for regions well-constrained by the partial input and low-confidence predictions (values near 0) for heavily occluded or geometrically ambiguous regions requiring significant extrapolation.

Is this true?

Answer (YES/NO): NO